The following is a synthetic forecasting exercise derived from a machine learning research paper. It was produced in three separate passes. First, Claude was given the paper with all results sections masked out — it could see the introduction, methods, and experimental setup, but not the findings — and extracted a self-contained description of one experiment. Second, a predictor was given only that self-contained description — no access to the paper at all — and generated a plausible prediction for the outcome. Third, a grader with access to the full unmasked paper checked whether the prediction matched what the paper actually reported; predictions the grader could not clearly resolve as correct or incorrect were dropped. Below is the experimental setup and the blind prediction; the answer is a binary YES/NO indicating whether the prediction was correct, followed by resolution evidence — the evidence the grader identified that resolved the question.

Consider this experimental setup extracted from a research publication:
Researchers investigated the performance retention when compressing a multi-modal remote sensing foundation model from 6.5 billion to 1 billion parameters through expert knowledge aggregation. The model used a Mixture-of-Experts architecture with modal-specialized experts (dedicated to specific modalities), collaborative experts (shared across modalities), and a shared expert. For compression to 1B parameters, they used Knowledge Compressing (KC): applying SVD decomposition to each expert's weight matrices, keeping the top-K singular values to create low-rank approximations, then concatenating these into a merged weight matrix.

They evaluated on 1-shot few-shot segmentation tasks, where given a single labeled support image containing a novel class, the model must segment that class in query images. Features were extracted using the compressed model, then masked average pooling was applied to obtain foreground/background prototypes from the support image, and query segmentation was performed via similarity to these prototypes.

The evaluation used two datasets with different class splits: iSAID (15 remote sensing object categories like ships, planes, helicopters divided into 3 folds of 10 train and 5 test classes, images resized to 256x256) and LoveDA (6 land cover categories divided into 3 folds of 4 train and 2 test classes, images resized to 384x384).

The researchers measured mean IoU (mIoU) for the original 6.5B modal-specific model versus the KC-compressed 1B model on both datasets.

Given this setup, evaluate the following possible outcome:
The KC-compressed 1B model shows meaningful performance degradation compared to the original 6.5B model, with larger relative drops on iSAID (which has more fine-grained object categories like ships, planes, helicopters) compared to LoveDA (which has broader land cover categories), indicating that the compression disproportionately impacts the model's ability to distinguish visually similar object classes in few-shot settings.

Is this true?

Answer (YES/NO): NO